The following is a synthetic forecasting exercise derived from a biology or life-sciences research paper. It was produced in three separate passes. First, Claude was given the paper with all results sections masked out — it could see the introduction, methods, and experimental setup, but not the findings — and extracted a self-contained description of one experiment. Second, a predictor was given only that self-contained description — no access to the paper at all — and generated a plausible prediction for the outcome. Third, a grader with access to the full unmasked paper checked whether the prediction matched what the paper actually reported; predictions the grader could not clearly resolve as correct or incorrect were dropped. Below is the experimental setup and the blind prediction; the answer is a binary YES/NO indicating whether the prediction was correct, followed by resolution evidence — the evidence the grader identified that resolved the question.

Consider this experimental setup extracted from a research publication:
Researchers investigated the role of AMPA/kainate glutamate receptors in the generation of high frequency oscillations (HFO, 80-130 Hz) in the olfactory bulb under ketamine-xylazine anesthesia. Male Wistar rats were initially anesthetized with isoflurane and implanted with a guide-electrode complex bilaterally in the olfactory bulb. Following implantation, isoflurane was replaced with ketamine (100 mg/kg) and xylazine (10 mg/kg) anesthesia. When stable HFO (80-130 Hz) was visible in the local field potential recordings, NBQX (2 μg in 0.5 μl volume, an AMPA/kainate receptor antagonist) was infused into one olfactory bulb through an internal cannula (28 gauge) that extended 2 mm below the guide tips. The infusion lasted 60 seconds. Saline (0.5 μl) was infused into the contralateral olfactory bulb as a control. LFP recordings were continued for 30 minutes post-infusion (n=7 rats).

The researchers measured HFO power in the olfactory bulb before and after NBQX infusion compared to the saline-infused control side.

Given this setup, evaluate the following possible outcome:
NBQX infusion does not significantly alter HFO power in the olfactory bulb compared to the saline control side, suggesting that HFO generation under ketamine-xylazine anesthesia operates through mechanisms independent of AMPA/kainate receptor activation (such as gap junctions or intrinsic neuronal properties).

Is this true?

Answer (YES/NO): NO